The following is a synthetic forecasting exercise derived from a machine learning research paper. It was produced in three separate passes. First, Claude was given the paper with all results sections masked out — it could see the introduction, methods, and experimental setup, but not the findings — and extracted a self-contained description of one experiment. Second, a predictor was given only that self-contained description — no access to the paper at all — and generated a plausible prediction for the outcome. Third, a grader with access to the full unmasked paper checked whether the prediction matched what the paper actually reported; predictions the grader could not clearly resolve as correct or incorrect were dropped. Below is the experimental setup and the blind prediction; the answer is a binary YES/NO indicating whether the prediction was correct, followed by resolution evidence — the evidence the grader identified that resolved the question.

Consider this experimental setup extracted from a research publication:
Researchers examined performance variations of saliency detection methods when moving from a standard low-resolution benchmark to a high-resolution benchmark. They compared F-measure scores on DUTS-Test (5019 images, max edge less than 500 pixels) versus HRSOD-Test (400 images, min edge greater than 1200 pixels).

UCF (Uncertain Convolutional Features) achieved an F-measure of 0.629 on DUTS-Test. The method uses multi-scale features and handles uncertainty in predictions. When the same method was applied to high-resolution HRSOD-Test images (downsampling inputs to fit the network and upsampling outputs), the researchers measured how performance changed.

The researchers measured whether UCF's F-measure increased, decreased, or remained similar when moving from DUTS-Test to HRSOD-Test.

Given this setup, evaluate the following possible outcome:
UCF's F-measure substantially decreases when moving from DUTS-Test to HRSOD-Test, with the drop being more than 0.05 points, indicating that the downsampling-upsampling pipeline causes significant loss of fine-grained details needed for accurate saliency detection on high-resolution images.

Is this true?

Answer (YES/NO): NO